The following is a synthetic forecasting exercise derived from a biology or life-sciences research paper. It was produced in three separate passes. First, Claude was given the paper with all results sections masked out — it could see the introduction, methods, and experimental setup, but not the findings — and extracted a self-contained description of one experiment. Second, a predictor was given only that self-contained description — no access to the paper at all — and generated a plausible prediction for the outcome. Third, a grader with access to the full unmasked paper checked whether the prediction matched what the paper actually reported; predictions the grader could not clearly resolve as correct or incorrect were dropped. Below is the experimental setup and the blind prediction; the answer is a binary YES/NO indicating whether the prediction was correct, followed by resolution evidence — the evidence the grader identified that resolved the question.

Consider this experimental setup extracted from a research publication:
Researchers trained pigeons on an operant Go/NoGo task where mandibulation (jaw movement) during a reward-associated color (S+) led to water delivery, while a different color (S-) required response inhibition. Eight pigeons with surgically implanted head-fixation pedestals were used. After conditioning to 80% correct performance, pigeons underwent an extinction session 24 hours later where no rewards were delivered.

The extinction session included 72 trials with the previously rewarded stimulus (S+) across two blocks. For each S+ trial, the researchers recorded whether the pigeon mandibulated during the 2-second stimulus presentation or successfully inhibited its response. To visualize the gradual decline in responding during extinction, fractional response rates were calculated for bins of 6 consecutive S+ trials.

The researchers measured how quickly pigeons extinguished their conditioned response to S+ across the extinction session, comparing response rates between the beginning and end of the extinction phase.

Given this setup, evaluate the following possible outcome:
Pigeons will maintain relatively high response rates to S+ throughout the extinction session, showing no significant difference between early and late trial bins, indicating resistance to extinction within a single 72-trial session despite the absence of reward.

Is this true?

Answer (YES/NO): NO